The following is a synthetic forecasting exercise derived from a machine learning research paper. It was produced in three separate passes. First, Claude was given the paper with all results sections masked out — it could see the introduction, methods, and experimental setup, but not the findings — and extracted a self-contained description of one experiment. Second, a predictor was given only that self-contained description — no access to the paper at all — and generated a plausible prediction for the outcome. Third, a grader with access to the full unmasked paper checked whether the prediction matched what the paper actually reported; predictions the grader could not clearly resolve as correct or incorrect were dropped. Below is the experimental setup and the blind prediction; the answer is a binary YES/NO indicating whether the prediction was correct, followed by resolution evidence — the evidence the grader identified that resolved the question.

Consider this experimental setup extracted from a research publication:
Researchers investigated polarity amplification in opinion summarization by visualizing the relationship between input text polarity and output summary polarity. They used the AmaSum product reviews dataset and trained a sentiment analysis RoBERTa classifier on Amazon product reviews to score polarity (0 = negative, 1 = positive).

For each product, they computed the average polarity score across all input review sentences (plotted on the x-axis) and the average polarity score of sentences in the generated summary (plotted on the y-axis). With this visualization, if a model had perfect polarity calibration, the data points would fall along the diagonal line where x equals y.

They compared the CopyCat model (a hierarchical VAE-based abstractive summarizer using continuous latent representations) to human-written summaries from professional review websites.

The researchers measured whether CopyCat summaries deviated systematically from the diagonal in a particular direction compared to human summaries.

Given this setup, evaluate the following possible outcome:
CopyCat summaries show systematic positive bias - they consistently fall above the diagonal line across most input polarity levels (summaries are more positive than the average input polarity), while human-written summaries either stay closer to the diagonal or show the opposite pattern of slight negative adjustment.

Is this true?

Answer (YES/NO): YES